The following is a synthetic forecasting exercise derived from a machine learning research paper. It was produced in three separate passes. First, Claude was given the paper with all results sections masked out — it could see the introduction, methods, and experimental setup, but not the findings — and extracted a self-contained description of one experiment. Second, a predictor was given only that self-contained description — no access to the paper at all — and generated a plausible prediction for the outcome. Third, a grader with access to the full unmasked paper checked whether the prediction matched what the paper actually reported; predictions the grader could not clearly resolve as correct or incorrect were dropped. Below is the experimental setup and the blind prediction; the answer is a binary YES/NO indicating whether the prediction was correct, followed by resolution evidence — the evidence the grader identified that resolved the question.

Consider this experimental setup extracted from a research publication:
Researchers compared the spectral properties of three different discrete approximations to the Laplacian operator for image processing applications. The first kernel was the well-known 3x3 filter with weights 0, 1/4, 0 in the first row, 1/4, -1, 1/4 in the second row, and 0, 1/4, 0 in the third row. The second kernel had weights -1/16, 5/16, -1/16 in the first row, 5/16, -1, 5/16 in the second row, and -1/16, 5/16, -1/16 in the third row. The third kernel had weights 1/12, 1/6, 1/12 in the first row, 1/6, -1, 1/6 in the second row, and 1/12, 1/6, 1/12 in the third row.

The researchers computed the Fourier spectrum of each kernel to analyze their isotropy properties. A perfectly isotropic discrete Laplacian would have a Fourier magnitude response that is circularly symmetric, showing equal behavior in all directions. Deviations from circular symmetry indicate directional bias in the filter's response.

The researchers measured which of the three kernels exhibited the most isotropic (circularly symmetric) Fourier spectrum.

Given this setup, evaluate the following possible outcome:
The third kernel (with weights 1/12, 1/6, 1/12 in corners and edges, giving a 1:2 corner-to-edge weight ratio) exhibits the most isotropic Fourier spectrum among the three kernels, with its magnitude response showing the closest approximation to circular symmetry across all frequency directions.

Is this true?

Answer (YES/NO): YES